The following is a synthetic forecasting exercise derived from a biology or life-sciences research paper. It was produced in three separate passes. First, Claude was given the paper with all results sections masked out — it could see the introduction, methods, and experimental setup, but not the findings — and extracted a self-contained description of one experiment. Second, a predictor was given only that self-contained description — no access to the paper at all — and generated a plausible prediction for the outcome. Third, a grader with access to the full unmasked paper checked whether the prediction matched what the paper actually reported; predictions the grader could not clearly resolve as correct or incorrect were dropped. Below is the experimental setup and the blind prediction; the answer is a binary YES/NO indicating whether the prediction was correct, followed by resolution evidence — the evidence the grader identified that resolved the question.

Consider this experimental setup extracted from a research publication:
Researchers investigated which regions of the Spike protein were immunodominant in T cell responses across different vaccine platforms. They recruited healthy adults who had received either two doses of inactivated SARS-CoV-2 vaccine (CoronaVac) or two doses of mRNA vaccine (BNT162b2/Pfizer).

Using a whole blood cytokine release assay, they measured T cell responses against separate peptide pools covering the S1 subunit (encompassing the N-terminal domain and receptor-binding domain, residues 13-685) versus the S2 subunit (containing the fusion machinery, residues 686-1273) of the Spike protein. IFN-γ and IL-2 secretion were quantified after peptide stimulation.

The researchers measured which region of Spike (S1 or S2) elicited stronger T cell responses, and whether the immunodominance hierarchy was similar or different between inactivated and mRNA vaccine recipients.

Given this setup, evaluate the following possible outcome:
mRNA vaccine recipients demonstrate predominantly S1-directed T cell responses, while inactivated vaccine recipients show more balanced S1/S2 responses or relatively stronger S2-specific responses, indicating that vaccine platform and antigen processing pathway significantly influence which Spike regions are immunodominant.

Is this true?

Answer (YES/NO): NO